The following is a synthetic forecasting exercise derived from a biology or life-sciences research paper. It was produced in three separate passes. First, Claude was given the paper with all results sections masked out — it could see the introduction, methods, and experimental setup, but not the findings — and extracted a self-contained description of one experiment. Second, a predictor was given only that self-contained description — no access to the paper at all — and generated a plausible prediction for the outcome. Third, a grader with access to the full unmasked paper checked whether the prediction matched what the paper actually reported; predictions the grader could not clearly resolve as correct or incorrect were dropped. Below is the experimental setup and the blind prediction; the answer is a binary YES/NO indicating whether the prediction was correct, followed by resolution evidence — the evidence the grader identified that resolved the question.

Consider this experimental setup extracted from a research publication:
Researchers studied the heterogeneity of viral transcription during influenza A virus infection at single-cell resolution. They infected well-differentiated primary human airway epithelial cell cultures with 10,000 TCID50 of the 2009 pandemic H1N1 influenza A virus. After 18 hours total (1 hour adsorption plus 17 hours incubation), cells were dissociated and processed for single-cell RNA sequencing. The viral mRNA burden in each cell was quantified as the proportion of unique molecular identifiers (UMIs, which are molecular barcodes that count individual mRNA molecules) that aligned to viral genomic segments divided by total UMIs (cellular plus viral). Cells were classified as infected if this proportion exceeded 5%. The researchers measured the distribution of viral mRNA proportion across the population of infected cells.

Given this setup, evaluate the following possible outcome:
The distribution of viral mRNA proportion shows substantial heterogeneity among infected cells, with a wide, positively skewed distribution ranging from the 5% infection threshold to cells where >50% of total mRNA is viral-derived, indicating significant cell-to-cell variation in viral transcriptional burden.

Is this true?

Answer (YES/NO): YES